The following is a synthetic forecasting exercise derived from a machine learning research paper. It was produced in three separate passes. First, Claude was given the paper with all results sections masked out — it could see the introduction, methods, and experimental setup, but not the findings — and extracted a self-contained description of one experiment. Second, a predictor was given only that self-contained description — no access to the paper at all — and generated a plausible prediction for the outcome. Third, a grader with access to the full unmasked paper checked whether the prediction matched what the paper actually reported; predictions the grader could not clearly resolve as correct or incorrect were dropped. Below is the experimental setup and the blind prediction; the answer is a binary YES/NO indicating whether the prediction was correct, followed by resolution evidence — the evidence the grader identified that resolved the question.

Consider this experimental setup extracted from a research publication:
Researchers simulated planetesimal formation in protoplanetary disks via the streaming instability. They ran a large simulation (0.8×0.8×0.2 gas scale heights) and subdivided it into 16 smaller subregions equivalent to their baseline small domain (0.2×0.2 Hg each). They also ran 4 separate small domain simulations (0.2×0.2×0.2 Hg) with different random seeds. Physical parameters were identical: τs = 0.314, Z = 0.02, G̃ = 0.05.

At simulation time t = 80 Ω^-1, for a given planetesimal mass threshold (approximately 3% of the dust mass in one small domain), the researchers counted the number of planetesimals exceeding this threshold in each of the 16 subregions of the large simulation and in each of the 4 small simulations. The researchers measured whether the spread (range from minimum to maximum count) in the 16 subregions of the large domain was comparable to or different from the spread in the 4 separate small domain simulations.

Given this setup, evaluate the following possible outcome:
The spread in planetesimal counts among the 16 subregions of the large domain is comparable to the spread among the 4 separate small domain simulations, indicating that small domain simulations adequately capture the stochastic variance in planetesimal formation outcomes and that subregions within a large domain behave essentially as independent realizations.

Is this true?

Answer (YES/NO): NO